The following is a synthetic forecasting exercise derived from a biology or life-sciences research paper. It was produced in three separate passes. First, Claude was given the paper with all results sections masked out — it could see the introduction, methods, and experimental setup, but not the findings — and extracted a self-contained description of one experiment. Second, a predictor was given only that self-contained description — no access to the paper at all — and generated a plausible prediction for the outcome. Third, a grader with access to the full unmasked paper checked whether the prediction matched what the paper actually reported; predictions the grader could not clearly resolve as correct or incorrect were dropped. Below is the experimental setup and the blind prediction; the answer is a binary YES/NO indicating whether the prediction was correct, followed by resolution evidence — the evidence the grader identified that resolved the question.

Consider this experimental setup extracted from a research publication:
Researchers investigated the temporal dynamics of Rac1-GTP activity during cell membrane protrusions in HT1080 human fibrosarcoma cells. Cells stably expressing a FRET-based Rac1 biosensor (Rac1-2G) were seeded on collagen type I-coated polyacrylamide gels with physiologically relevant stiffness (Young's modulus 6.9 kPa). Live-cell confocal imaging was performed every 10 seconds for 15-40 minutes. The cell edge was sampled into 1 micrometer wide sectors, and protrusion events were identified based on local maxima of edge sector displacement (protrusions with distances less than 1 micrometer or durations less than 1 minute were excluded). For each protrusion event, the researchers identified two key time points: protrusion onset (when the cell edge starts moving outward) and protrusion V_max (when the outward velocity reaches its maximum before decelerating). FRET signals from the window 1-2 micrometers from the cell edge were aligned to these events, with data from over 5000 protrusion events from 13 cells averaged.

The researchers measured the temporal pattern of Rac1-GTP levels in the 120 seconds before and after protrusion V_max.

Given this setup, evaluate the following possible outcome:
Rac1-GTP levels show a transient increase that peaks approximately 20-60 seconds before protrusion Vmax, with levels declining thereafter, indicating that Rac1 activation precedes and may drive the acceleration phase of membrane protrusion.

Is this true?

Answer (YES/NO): NO